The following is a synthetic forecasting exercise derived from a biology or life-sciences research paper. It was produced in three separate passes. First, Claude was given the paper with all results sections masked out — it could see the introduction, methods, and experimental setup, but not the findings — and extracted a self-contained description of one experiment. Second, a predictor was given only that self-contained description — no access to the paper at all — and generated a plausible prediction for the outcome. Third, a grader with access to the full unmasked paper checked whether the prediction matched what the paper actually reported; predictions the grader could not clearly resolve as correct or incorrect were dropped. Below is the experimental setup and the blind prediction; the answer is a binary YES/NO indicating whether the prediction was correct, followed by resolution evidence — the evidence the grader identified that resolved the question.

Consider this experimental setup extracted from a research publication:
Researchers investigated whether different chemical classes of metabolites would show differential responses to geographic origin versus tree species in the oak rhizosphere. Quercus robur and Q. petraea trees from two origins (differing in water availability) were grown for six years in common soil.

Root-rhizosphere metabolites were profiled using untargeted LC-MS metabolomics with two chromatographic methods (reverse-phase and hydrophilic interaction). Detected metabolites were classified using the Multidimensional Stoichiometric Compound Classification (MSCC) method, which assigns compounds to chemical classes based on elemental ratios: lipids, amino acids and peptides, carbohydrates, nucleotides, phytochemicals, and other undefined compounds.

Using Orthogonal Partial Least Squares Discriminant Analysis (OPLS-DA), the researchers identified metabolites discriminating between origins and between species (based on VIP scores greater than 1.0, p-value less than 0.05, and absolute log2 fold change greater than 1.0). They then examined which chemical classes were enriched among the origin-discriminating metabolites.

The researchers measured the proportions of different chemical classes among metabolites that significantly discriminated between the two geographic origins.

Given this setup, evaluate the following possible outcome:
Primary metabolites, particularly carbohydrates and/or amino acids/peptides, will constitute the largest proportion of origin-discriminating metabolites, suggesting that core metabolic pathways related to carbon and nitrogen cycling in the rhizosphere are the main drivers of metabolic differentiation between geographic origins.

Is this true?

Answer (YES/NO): NO